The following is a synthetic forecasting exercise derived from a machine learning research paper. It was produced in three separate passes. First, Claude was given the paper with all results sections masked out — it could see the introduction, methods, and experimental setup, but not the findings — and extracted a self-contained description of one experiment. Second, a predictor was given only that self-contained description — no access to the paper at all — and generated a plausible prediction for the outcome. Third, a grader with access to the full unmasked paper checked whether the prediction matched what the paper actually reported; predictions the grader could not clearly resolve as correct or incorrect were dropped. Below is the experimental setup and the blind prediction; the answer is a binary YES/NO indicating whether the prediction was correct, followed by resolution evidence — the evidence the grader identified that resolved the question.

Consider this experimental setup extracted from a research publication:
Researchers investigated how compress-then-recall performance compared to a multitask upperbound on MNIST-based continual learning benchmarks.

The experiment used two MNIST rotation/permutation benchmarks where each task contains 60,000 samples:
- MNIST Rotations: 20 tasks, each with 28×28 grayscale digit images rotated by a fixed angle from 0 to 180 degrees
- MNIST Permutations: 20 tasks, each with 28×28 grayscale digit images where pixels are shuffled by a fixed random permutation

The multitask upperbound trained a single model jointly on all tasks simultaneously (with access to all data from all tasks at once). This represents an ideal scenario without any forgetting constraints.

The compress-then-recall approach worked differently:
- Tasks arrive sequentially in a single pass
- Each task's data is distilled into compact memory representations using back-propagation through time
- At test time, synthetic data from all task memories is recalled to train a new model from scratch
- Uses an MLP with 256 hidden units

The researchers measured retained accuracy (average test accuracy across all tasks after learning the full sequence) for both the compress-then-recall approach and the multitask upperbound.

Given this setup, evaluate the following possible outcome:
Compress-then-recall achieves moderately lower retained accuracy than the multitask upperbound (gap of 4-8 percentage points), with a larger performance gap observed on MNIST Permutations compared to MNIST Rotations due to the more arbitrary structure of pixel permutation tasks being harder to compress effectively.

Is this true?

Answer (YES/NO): NO